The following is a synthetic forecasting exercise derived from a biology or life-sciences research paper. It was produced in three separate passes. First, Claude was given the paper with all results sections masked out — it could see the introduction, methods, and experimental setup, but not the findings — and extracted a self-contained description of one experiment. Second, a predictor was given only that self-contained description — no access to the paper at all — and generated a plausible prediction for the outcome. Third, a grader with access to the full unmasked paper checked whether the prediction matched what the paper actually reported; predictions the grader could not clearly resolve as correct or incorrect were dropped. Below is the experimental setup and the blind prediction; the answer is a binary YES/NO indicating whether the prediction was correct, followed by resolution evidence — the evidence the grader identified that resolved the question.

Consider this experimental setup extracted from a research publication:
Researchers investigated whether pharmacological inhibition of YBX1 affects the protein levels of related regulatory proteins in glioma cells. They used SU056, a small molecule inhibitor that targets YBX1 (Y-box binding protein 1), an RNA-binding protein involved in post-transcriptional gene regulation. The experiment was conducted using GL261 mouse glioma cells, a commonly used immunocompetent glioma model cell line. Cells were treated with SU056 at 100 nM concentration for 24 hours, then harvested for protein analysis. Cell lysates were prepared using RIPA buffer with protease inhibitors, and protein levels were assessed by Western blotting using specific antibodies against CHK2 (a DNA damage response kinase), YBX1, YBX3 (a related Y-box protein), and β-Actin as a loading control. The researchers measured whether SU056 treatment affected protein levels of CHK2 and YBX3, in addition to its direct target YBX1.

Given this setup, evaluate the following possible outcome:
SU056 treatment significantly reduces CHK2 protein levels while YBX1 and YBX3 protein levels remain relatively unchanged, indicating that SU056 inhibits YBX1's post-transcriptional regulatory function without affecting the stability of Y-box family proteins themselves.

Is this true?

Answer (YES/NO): NO